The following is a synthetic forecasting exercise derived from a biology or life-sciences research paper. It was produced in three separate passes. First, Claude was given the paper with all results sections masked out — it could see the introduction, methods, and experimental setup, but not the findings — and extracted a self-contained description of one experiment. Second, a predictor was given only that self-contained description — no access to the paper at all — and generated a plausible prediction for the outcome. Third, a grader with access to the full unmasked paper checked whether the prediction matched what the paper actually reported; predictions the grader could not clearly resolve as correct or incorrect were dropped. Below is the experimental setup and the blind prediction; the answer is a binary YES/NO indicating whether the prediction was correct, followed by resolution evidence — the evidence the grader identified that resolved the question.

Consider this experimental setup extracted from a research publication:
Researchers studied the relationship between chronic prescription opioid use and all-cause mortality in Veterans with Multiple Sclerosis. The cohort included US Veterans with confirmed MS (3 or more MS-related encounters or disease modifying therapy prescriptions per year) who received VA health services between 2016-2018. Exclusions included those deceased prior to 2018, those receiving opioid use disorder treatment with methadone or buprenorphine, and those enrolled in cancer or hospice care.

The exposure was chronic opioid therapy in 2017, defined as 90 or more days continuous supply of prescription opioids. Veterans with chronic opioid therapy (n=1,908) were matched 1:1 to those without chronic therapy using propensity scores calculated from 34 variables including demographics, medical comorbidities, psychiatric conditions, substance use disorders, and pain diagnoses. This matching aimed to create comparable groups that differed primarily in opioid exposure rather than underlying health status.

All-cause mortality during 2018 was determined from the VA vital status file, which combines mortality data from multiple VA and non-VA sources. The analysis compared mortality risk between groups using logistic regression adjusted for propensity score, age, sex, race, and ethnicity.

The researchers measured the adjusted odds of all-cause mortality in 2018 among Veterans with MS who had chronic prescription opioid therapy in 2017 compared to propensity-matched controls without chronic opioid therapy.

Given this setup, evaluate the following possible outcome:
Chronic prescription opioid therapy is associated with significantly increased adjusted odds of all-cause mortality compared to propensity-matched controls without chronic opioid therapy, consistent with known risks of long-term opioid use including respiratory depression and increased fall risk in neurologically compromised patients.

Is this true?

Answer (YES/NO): NO